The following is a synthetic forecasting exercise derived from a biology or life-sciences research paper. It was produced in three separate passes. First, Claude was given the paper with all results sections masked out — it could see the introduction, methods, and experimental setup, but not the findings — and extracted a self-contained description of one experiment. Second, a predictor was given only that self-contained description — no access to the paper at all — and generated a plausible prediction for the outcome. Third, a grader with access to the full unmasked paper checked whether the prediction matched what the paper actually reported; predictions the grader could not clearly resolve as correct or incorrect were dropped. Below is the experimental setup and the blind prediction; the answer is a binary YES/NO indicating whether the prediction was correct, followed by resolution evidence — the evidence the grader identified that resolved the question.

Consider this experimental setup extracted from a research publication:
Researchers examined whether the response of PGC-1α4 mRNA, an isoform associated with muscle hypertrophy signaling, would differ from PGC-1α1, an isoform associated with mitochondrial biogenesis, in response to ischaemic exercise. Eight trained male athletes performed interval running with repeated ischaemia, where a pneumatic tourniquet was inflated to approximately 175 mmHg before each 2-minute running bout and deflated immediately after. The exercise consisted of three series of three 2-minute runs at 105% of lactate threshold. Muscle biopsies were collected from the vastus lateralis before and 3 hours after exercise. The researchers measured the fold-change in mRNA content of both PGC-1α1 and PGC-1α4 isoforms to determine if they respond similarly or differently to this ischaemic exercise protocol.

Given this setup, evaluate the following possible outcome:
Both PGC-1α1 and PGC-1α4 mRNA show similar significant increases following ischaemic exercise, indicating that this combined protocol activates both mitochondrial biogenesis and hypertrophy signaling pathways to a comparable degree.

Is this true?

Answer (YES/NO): NO